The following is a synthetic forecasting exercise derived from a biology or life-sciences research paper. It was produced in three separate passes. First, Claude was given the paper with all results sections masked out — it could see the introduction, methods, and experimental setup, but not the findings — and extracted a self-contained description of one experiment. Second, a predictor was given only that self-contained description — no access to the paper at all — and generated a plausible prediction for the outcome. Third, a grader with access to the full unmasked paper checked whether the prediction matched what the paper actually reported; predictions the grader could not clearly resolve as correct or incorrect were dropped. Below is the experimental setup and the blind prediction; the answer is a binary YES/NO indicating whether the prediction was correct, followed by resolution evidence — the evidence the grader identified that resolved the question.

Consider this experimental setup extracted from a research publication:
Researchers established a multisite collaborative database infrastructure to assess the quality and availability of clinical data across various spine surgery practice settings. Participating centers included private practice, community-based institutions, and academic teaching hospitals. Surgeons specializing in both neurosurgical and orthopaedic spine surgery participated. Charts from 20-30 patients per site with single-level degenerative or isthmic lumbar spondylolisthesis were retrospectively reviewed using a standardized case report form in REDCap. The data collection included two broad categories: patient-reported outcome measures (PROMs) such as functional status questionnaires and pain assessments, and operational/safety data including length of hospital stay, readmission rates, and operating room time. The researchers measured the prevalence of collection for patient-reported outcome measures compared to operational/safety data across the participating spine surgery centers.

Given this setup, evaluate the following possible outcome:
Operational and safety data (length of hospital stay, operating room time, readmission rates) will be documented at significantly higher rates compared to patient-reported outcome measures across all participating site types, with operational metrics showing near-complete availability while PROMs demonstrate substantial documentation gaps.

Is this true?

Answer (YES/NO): YES